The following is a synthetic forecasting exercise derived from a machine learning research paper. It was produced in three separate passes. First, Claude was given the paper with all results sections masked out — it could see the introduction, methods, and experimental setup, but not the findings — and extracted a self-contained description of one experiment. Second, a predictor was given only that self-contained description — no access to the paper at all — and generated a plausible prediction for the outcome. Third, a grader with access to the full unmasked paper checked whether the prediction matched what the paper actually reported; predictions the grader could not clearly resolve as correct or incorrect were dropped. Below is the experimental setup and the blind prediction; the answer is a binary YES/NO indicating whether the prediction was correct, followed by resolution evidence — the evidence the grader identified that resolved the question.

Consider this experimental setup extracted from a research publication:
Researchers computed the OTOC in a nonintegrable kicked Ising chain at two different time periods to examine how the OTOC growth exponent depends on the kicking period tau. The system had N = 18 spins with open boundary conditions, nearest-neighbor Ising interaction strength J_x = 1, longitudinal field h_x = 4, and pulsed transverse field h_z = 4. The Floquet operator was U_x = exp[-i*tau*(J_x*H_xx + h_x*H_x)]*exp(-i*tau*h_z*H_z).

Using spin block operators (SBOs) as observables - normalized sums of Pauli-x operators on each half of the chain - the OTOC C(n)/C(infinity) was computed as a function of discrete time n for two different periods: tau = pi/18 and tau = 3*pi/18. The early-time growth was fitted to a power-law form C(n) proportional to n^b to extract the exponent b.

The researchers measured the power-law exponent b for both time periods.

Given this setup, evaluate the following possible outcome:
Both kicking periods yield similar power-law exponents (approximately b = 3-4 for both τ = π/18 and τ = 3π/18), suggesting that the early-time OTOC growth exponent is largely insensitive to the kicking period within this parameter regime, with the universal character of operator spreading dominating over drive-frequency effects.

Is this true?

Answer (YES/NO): NO